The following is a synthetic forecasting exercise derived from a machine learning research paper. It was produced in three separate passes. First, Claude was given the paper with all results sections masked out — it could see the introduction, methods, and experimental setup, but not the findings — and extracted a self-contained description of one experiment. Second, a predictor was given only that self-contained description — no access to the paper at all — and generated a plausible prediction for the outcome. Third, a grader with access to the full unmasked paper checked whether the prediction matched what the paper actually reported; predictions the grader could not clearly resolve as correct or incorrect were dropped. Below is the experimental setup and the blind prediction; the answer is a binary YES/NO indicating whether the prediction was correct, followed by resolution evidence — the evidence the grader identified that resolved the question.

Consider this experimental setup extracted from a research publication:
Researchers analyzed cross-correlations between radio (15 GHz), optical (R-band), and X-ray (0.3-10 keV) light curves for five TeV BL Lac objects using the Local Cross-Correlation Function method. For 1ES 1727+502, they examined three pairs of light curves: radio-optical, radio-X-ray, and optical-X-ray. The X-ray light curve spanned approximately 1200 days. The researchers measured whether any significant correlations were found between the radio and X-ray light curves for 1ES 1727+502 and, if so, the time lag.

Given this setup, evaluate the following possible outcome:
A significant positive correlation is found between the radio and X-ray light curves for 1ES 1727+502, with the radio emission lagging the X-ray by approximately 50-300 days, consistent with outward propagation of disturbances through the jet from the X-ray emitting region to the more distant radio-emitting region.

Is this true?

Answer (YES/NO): NO